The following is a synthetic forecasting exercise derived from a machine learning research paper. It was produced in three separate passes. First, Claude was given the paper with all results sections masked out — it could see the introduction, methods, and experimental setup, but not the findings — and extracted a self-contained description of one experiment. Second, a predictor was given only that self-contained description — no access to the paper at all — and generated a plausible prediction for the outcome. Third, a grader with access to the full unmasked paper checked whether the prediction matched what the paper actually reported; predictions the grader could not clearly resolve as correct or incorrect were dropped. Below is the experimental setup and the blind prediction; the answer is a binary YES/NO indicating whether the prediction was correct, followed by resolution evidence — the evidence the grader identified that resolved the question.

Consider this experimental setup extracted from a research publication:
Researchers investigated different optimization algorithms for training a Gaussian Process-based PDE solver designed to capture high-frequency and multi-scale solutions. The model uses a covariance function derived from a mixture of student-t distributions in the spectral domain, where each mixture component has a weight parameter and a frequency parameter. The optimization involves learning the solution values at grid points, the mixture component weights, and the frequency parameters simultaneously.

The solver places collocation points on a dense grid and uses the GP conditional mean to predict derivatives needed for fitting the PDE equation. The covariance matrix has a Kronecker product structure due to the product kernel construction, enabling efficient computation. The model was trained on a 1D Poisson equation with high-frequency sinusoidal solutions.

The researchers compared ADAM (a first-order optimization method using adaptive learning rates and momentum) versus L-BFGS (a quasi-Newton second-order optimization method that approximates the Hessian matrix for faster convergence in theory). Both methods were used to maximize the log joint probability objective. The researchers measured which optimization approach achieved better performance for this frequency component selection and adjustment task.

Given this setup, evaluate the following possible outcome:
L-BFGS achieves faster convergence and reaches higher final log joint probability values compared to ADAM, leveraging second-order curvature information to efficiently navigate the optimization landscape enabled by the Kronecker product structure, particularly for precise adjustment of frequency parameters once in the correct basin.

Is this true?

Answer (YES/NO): NO